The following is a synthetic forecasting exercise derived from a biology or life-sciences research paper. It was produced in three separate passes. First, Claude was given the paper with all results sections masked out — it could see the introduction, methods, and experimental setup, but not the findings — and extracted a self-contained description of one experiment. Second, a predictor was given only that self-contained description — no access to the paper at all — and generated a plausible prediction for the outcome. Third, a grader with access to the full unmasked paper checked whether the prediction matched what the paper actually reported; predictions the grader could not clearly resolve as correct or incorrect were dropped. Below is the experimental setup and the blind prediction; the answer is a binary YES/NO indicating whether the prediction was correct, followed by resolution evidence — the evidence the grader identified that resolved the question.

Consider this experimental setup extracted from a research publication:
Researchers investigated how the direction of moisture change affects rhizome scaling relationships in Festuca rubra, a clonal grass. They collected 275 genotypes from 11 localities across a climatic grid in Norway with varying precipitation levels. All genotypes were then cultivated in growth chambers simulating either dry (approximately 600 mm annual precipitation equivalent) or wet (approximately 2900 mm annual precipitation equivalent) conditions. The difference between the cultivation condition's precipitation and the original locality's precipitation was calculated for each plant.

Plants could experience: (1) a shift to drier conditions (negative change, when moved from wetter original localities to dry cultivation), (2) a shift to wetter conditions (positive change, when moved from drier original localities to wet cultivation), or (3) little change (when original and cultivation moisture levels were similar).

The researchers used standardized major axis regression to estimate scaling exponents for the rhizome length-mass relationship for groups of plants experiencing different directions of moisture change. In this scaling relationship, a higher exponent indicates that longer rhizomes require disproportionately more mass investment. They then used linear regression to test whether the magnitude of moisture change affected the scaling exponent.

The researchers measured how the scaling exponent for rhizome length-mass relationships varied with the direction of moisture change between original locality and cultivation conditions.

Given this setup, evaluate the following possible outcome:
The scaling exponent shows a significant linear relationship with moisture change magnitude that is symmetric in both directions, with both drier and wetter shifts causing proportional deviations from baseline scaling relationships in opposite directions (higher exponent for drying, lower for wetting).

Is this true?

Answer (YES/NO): NO